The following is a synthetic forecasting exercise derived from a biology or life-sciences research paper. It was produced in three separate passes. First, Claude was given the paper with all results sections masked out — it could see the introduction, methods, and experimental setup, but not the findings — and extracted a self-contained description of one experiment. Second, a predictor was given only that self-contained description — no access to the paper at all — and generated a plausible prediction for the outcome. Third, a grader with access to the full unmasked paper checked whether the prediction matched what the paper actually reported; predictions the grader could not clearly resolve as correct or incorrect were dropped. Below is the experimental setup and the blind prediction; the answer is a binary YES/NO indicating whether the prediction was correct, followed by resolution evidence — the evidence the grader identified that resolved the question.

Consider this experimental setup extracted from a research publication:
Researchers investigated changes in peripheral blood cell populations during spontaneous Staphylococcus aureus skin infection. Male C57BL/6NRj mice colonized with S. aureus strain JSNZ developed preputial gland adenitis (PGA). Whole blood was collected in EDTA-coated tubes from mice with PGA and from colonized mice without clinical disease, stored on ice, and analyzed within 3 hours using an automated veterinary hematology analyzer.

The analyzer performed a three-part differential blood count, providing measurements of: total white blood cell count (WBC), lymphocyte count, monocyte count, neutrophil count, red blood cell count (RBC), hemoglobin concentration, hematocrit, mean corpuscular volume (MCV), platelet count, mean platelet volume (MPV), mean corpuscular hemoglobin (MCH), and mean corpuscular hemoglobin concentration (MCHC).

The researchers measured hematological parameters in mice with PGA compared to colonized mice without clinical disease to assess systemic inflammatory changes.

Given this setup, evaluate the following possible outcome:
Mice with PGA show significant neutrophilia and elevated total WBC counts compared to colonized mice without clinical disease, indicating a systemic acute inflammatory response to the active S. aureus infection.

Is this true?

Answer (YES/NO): NO